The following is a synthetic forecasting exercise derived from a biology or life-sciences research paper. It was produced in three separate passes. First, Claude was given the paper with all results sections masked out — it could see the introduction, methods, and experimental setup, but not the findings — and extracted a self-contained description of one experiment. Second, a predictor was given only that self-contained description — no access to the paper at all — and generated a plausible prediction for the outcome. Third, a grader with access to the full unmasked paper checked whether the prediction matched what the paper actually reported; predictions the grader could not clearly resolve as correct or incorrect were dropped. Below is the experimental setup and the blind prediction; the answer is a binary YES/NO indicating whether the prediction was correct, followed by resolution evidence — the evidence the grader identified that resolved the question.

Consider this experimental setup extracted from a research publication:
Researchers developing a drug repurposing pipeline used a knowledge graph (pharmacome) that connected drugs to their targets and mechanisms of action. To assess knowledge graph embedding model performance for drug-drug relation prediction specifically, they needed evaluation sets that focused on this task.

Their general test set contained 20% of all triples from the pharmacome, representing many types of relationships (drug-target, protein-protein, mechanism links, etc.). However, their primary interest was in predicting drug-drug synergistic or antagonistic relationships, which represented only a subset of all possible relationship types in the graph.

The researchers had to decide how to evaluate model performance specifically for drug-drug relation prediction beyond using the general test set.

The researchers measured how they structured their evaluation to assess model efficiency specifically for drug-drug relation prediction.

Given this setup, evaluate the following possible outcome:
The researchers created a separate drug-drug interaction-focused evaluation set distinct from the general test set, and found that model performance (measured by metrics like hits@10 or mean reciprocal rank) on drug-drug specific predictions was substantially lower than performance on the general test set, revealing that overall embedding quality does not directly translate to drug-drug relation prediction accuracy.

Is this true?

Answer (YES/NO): YES